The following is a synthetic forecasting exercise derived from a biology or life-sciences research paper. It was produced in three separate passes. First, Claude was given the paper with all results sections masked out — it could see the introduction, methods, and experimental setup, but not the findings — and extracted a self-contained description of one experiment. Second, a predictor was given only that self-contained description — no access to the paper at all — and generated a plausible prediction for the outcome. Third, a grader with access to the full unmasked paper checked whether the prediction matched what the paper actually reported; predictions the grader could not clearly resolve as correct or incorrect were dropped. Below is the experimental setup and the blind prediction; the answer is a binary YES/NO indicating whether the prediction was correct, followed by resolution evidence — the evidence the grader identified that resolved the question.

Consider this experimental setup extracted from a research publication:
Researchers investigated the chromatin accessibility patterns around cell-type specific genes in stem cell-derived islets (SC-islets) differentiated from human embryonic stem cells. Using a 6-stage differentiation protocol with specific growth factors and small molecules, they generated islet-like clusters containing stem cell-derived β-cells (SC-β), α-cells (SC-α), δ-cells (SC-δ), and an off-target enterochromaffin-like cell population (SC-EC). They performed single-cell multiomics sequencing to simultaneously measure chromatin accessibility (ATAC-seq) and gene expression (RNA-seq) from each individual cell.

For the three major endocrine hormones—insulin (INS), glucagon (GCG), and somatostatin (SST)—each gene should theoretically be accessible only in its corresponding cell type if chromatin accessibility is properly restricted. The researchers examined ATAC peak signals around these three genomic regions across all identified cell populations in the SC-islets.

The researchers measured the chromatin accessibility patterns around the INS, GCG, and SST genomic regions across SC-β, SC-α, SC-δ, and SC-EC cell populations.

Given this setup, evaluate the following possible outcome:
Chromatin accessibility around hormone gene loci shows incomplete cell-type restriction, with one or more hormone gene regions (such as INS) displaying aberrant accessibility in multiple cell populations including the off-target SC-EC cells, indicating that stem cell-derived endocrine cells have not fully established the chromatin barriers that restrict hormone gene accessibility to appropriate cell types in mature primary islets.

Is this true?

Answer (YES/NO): YES